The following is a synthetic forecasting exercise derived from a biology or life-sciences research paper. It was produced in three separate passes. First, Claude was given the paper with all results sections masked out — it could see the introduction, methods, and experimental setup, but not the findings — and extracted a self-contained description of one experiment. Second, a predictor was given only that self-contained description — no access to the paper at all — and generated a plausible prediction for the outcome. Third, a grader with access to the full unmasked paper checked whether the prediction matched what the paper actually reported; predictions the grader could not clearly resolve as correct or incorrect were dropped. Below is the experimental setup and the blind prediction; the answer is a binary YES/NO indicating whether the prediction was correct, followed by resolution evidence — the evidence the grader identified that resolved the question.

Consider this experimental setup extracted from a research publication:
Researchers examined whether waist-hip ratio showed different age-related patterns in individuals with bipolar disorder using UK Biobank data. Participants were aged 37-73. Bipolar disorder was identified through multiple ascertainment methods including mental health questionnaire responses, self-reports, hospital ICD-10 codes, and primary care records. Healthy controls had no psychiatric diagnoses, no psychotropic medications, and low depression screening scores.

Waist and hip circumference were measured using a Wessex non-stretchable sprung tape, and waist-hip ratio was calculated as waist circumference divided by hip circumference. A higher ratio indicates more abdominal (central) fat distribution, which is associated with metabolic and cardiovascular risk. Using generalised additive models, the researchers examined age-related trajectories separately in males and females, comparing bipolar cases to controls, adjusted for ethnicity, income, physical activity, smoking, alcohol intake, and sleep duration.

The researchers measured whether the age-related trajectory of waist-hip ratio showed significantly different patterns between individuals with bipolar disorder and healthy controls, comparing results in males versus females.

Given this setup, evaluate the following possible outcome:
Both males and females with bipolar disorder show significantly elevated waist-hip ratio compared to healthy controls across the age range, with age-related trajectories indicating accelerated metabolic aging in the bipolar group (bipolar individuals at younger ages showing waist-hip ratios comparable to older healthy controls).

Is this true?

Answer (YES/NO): NO